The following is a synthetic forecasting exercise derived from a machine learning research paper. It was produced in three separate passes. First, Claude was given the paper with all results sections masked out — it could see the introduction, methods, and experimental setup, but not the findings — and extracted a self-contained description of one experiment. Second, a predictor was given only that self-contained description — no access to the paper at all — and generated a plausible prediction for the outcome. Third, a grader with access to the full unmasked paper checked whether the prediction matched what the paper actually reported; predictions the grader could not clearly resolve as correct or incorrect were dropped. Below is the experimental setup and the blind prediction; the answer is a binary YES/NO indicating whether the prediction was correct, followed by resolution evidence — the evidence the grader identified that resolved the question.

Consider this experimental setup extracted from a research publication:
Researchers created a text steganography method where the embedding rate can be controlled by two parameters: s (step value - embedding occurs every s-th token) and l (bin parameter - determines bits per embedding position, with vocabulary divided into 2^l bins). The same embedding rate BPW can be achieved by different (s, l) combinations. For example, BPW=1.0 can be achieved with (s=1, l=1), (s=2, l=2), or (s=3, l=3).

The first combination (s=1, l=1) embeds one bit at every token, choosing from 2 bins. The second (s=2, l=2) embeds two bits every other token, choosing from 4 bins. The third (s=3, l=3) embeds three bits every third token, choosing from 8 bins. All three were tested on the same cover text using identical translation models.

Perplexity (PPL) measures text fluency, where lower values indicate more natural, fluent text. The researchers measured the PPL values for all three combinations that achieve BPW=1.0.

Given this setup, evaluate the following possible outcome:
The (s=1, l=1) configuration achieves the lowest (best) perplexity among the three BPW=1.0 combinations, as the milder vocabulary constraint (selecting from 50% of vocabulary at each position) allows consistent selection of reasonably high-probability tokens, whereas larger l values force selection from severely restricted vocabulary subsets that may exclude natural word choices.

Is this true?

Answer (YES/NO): YES